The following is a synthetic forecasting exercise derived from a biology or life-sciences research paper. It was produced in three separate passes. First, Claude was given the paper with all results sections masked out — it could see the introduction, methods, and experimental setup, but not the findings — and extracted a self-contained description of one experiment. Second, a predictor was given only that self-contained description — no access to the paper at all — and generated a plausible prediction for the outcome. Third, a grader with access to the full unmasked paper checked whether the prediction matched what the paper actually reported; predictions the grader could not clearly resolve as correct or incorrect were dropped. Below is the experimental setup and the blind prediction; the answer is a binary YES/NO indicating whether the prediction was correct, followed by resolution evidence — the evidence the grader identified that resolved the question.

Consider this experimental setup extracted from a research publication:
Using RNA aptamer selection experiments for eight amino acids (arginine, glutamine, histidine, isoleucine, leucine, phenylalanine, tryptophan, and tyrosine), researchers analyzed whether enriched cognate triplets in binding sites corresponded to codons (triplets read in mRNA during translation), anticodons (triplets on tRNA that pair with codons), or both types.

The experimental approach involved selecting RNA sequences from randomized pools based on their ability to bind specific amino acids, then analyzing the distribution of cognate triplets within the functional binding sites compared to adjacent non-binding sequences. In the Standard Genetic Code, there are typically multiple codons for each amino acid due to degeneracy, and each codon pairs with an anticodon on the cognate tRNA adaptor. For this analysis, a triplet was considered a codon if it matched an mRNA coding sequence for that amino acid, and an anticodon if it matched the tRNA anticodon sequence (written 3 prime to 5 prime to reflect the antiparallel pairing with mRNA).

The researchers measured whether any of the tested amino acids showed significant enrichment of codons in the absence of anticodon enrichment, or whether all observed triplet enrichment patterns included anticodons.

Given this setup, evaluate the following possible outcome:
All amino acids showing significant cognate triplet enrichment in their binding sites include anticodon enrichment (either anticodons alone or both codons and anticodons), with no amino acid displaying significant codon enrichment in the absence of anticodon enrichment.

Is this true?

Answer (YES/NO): YES